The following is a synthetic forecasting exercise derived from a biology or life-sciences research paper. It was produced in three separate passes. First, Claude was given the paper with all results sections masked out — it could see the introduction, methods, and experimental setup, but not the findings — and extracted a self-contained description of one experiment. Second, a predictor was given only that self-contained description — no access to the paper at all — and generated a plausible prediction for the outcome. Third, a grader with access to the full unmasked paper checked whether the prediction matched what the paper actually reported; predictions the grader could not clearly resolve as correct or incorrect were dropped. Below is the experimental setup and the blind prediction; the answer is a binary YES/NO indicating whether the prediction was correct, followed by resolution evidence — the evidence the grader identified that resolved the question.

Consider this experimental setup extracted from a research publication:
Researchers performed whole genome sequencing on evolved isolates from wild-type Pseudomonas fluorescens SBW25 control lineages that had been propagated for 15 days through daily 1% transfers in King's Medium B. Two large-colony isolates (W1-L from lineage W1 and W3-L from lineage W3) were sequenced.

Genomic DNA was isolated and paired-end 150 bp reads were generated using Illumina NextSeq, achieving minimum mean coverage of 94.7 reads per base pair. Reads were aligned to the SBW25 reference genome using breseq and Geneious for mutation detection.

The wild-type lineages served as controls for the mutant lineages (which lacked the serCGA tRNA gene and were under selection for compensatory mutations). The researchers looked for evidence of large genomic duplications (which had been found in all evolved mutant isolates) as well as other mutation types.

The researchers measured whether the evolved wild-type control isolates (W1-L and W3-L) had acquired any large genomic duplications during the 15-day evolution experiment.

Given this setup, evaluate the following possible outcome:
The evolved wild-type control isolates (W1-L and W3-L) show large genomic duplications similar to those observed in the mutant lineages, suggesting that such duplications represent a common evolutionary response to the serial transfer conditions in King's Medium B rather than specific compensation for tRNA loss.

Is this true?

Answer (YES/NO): NO